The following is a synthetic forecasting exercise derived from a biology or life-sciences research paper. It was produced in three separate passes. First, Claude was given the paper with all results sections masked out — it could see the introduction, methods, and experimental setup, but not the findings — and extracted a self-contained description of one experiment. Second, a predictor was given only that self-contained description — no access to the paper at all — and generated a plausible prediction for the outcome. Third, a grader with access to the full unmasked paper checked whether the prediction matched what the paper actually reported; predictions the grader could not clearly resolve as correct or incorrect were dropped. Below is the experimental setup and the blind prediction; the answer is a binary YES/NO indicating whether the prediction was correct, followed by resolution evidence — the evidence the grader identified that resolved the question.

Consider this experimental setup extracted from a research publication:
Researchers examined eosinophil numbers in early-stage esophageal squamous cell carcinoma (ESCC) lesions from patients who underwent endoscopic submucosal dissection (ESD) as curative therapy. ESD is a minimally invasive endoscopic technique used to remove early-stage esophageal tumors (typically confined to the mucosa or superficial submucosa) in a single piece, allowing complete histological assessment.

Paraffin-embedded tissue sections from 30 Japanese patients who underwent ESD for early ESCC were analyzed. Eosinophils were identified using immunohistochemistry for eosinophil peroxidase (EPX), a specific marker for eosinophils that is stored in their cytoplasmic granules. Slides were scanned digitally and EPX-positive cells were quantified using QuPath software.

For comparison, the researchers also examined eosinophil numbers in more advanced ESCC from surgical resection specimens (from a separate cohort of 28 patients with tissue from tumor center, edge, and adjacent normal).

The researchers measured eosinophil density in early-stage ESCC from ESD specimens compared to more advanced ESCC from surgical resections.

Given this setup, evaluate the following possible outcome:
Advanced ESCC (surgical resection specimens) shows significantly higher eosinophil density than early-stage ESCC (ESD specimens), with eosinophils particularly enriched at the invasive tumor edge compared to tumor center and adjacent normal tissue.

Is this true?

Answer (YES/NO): NO